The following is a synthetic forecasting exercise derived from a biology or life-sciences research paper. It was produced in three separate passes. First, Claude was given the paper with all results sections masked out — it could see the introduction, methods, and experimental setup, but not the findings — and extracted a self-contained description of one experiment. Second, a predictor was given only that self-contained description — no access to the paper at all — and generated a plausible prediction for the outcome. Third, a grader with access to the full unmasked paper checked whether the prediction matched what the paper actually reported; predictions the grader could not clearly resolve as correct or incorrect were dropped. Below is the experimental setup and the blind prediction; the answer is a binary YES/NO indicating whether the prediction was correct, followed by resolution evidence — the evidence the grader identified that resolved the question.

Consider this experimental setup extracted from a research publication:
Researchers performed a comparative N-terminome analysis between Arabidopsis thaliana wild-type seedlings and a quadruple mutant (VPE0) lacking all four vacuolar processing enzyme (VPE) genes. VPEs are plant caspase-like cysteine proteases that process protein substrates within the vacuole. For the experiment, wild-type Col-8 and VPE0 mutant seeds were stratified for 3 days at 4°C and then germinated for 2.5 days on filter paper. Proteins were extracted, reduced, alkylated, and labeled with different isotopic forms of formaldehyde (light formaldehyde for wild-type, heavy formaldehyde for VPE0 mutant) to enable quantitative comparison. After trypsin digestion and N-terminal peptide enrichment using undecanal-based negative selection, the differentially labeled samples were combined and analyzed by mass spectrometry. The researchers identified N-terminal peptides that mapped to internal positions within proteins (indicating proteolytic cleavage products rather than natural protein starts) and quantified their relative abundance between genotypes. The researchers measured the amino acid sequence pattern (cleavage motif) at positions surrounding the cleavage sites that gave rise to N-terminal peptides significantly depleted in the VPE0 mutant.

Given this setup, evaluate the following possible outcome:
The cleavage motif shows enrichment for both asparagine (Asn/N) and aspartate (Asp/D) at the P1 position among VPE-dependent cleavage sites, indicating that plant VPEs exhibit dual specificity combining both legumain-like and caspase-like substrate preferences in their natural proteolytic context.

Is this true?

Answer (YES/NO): NO